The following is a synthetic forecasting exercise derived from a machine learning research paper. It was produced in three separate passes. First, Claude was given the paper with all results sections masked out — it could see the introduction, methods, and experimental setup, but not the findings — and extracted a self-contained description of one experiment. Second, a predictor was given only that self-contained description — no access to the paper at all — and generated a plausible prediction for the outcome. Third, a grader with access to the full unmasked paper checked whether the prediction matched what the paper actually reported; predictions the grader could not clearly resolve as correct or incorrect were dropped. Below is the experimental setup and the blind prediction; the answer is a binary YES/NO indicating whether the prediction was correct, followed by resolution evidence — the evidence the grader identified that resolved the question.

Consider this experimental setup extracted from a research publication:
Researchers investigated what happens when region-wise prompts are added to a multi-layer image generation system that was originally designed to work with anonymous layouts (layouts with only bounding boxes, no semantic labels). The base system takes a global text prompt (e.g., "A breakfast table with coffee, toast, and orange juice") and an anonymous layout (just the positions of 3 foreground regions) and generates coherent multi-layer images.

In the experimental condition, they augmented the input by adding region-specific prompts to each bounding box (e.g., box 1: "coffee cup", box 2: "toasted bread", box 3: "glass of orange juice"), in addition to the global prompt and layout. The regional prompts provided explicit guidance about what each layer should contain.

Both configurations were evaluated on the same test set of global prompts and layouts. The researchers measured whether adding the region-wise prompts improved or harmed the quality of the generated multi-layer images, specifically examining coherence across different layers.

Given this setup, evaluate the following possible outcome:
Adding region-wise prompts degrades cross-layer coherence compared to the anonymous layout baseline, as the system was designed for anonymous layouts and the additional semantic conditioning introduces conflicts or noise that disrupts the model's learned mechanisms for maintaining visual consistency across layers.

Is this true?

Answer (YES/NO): YES